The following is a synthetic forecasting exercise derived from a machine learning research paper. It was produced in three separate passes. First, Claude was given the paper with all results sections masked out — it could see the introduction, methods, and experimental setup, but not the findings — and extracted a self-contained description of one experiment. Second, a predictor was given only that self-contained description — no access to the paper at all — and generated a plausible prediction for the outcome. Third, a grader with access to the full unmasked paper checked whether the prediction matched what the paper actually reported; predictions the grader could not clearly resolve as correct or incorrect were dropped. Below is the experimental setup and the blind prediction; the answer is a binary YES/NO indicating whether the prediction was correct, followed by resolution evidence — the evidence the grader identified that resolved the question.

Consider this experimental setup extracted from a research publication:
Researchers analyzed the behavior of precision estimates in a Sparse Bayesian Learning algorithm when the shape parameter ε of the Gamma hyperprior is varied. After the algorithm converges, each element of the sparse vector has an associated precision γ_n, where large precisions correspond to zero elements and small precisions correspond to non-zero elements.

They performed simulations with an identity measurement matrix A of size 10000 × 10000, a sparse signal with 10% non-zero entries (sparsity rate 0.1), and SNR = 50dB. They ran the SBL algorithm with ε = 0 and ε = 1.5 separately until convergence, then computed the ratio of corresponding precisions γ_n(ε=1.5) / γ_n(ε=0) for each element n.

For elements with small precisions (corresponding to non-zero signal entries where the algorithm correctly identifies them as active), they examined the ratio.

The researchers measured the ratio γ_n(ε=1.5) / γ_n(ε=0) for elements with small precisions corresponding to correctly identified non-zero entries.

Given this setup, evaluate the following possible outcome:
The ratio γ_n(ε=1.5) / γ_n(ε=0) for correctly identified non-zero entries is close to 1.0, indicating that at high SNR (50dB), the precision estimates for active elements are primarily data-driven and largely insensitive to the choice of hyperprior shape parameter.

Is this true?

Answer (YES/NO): NO